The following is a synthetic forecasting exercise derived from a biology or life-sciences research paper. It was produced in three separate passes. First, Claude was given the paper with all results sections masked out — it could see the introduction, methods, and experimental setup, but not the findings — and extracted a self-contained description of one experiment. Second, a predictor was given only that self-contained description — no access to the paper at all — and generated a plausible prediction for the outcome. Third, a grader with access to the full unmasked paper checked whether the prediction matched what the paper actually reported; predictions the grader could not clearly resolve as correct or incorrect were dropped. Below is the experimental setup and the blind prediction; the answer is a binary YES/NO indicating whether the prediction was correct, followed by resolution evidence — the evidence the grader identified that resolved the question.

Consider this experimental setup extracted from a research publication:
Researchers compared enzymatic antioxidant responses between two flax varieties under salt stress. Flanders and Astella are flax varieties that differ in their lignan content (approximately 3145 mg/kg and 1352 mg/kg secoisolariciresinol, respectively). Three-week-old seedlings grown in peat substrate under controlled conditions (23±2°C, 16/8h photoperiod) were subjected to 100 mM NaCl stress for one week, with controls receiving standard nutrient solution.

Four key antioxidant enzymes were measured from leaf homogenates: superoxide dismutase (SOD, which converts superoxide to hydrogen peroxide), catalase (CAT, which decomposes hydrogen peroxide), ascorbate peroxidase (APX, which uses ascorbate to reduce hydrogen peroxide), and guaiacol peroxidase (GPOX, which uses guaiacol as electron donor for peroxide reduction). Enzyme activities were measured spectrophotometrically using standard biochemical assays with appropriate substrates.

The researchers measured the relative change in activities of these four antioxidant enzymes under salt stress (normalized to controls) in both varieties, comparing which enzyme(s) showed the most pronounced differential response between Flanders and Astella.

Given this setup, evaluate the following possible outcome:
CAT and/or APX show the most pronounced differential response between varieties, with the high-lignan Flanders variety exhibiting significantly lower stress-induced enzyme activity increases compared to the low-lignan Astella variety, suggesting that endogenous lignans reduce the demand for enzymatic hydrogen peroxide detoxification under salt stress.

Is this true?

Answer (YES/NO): NO